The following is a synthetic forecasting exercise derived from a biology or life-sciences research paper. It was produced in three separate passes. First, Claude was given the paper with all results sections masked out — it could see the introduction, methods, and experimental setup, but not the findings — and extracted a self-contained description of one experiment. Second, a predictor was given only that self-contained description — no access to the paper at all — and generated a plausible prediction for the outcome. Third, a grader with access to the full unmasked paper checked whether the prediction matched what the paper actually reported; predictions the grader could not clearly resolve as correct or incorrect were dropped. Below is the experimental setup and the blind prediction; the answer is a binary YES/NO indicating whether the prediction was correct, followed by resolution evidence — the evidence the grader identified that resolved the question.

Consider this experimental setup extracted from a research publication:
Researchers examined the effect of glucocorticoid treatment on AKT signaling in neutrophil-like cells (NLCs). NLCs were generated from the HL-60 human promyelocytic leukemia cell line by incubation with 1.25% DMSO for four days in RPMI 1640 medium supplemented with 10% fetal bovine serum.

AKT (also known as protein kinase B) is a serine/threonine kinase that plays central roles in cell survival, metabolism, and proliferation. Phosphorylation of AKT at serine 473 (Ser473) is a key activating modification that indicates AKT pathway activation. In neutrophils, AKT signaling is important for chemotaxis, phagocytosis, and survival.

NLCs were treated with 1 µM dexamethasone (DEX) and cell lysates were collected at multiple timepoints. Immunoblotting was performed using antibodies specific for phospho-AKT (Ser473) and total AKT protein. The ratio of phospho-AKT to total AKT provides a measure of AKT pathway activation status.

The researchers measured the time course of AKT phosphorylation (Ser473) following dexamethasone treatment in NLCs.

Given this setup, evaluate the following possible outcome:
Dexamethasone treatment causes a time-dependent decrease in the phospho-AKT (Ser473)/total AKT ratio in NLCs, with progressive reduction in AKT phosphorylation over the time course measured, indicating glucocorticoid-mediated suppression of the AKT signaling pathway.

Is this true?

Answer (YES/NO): NO